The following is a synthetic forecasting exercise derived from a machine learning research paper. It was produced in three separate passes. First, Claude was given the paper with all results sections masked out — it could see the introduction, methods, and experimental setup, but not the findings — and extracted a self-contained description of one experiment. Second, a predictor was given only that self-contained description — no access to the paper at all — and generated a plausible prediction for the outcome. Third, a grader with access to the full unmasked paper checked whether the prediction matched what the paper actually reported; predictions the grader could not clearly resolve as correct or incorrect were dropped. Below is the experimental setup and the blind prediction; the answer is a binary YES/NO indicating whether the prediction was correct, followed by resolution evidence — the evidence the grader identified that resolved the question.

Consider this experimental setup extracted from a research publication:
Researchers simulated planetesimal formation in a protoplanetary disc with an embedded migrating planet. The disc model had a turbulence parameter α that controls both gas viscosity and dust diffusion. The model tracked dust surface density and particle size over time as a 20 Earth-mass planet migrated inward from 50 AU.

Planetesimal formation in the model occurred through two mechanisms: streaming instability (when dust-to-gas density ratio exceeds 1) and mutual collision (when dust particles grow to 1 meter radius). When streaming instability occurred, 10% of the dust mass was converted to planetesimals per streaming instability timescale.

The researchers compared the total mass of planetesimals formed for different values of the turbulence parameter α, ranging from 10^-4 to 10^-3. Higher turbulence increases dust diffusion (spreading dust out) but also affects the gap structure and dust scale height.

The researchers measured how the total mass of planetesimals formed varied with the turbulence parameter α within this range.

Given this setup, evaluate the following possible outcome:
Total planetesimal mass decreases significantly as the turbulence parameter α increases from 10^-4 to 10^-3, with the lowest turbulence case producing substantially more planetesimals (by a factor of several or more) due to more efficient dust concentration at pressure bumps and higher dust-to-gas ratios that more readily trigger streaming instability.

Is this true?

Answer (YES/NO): YES